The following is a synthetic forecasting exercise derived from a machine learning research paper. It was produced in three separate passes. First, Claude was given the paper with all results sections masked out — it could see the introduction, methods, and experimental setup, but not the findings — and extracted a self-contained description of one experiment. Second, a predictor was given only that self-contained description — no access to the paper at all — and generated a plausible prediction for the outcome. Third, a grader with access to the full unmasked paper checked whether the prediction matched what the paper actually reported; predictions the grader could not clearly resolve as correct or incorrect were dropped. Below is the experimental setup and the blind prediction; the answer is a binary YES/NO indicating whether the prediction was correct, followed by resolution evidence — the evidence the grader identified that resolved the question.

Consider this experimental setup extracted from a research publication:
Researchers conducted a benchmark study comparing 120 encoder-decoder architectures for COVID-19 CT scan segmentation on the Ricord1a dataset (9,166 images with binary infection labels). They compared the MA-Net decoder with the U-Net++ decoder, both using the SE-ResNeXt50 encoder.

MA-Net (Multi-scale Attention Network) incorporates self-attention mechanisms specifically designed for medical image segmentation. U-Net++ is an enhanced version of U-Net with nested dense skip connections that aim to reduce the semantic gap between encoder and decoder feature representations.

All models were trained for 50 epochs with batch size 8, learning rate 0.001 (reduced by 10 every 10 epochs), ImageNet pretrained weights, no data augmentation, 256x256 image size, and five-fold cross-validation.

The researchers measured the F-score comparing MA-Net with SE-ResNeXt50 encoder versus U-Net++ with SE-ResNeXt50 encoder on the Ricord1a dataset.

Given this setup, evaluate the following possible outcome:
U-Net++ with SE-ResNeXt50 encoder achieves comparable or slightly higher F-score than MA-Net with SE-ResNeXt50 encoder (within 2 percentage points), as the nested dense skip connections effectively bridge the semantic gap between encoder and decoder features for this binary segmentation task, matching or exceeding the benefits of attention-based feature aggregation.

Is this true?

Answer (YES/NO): YES